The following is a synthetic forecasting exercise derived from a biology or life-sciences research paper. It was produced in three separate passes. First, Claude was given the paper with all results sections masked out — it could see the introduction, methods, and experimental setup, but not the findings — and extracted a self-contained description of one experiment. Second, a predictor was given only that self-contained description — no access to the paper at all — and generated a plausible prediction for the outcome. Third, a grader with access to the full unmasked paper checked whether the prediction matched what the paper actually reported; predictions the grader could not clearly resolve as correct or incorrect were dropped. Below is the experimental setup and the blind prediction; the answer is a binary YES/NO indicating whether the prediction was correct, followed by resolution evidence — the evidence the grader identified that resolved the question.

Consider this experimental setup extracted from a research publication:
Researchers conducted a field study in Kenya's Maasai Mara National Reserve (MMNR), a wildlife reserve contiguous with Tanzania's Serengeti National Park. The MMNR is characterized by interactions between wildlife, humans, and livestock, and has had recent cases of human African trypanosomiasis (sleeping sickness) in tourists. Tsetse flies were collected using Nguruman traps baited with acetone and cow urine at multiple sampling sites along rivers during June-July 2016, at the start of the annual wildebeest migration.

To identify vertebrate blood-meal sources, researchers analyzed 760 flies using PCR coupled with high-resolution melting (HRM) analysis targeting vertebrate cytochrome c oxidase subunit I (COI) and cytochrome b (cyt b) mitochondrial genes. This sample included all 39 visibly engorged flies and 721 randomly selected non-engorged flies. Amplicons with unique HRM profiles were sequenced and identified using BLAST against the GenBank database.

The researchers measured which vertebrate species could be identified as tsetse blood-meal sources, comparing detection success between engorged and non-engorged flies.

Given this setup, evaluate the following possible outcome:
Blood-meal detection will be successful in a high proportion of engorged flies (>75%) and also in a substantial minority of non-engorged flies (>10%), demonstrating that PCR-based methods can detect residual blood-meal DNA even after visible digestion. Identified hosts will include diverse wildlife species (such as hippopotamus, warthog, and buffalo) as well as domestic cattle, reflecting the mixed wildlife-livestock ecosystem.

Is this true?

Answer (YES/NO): NO